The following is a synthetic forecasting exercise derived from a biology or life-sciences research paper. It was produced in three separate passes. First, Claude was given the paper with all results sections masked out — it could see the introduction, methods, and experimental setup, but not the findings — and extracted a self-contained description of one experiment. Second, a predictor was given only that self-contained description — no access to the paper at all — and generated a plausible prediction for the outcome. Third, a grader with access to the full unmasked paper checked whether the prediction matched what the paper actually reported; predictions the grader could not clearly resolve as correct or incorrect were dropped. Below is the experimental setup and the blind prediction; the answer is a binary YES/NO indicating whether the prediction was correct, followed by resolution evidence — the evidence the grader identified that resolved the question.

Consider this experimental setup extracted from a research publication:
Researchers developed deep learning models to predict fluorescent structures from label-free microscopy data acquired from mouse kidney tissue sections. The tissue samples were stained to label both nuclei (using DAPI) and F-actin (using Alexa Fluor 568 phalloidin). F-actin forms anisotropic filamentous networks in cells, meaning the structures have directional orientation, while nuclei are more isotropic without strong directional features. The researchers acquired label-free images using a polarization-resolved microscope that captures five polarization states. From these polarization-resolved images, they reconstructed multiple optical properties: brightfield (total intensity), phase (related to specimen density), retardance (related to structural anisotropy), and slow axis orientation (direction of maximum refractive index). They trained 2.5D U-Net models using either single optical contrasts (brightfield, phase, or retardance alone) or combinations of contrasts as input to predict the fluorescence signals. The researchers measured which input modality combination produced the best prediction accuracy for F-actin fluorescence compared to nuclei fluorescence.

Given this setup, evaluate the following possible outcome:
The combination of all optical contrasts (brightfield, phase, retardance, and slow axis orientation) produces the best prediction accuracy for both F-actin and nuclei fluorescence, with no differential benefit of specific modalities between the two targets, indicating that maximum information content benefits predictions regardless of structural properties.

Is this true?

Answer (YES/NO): NO